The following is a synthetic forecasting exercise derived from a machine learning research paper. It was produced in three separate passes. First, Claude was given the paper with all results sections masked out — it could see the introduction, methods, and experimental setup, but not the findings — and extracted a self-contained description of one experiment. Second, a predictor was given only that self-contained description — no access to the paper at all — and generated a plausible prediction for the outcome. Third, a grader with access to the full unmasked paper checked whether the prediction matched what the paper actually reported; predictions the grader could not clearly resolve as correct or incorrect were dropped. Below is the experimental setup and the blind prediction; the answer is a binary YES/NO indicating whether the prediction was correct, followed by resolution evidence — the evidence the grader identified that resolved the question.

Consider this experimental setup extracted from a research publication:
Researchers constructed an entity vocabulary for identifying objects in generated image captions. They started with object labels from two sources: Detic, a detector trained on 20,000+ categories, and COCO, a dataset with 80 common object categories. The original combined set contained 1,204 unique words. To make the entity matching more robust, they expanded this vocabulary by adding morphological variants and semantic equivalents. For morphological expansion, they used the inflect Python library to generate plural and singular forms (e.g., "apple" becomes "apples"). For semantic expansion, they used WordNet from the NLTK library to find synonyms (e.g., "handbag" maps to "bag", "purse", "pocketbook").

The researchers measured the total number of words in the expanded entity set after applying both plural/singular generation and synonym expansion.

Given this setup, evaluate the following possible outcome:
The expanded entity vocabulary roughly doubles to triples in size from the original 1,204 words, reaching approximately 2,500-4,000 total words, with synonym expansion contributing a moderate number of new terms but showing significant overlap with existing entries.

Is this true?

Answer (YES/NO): NO